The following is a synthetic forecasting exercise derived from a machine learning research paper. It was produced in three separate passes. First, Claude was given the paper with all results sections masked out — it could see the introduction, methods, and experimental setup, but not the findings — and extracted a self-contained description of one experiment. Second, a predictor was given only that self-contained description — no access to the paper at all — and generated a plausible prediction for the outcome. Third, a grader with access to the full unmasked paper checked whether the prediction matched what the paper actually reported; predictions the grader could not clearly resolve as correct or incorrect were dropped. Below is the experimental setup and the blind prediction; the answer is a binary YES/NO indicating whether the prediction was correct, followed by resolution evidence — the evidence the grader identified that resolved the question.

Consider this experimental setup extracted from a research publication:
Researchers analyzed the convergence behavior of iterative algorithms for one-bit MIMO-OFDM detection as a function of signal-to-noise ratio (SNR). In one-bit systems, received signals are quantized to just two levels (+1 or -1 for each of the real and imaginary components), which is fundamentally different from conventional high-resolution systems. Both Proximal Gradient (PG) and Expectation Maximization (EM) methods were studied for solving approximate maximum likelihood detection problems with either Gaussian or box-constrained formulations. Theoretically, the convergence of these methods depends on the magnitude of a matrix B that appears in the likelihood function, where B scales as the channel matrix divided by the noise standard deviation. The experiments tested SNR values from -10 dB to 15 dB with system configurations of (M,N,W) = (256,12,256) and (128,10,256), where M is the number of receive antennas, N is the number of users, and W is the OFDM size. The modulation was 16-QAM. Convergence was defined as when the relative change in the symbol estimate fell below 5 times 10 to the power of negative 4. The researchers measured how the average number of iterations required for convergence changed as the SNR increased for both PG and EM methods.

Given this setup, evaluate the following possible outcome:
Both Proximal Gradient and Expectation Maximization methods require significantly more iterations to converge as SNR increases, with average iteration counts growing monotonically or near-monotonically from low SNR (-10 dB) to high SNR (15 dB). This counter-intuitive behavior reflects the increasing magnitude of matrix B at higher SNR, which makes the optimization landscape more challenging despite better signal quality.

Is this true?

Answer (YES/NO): YES